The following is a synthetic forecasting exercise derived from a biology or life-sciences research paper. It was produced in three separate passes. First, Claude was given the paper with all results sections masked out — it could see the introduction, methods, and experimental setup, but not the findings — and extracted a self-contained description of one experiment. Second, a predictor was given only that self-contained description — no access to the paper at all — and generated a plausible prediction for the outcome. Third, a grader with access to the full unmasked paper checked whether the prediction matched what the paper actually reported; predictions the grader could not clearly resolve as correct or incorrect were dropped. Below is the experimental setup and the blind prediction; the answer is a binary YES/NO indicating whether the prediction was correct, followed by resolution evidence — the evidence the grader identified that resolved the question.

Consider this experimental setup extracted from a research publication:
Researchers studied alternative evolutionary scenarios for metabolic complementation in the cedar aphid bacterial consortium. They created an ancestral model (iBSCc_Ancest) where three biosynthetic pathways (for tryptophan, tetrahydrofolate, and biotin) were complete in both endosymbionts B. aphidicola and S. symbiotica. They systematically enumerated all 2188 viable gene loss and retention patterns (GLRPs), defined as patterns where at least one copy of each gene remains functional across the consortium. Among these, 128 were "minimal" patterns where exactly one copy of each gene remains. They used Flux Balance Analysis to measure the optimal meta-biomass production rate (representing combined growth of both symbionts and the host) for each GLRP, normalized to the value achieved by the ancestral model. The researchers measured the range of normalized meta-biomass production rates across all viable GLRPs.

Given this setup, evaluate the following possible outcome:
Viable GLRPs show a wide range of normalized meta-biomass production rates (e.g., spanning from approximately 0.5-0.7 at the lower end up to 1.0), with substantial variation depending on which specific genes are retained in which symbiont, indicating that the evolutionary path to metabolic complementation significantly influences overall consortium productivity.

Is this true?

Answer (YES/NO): NO